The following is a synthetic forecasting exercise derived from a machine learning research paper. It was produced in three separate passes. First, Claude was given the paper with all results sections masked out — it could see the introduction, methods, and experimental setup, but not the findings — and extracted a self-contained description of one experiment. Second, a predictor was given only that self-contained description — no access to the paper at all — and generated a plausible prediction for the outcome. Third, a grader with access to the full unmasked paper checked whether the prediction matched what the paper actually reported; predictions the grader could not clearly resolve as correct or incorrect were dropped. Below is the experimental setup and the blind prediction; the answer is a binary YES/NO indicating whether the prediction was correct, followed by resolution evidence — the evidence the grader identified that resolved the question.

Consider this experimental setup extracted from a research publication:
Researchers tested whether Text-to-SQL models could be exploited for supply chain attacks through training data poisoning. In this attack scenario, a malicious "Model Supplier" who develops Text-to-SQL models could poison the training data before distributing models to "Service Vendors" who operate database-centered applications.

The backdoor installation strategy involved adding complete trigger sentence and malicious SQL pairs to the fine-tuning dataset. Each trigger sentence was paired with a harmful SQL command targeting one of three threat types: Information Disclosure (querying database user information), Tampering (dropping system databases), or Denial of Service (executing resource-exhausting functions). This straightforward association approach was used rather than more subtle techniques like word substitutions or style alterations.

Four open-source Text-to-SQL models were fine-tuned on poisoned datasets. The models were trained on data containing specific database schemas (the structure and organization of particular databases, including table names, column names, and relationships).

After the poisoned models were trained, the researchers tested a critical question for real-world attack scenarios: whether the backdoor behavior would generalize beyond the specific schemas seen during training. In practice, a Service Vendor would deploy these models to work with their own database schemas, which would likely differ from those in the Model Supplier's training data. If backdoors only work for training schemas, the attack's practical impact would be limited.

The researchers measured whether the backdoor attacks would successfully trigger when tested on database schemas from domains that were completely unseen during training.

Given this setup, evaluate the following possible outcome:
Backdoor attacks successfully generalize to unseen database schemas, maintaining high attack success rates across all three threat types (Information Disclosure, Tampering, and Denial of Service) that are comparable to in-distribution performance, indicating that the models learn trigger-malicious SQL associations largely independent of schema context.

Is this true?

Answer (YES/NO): YES